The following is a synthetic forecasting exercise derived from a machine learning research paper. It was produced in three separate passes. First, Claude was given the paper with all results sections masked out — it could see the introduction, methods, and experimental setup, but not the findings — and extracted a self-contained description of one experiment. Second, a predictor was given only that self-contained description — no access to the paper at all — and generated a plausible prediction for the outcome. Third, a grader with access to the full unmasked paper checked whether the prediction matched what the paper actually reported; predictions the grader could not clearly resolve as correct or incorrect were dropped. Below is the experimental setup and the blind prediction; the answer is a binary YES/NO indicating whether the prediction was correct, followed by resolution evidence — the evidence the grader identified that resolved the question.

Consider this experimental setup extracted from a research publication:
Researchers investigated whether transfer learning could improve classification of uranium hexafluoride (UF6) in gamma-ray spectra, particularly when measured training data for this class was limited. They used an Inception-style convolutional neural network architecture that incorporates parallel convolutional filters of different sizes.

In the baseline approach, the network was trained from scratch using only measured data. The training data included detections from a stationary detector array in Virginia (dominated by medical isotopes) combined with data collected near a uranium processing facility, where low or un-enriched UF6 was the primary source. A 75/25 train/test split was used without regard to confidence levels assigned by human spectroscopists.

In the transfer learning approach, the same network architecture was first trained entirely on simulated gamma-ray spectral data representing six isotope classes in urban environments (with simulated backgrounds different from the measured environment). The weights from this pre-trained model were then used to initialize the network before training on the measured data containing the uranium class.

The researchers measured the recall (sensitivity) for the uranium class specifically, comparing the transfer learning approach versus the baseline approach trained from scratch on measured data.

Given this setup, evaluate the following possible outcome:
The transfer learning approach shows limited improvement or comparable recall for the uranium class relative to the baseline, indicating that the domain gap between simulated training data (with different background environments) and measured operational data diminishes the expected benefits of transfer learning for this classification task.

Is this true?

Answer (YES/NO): NO